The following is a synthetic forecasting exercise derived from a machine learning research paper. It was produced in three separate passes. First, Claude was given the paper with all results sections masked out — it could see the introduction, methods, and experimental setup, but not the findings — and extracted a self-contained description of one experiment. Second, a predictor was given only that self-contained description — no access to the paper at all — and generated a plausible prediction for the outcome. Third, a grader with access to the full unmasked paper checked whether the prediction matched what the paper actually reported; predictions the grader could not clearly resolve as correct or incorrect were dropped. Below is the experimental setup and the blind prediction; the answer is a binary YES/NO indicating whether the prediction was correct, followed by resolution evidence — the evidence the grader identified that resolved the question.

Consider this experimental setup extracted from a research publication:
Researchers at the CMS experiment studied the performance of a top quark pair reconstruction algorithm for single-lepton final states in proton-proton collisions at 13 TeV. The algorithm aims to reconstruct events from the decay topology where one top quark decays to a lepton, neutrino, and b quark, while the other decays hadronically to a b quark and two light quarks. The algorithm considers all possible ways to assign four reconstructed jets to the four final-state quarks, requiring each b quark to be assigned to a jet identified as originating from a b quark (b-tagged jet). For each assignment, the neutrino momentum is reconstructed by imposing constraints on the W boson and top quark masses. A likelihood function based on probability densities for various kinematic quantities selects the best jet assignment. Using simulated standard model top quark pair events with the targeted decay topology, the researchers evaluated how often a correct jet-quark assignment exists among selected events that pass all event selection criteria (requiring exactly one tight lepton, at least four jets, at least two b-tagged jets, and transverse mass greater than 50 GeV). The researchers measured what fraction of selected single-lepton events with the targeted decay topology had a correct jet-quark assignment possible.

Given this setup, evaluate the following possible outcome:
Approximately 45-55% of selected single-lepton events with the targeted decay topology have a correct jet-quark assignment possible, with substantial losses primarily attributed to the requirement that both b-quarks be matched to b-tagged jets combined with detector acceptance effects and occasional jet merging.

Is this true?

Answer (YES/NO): NO